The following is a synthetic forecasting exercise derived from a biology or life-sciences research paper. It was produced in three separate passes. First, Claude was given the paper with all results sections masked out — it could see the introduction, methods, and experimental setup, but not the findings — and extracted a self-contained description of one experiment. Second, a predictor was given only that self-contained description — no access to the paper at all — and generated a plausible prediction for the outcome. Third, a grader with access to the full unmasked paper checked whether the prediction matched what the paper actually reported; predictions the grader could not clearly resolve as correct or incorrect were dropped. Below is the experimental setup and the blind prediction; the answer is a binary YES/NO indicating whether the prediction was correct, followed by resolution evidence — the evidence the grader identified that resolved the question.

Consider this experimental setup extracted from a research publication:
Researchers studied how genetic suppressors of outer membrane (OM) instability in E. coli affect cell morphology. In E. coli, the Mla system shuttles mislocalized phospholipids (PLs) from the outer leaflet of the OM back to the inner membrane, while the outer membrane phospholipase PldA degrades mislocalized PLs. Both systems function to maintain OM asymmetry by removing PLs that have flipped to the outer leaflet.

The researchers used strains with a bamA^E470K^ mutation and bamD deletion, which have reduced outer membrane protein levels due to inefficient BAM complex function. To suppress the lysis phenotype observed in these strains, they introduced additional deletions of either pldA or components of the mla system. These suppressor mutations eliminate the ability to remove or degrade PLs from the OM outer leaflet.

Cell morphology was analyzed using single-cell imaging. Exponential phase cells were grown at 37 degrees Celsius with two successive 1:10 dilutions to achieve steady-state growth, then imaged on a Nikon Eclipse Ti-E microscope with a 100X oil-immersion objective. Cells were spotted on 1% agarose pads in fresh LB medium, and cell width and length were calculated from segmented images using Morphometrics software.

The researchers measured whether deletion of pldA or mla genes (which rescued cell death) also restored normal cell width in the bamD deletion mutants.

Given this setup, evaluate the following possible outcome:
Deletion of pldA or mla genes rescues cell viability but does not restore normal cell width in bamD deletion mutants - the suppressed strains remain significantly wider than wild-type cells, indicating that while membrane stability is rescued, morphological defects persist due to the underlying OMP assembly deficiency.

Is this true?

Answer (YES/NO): NO